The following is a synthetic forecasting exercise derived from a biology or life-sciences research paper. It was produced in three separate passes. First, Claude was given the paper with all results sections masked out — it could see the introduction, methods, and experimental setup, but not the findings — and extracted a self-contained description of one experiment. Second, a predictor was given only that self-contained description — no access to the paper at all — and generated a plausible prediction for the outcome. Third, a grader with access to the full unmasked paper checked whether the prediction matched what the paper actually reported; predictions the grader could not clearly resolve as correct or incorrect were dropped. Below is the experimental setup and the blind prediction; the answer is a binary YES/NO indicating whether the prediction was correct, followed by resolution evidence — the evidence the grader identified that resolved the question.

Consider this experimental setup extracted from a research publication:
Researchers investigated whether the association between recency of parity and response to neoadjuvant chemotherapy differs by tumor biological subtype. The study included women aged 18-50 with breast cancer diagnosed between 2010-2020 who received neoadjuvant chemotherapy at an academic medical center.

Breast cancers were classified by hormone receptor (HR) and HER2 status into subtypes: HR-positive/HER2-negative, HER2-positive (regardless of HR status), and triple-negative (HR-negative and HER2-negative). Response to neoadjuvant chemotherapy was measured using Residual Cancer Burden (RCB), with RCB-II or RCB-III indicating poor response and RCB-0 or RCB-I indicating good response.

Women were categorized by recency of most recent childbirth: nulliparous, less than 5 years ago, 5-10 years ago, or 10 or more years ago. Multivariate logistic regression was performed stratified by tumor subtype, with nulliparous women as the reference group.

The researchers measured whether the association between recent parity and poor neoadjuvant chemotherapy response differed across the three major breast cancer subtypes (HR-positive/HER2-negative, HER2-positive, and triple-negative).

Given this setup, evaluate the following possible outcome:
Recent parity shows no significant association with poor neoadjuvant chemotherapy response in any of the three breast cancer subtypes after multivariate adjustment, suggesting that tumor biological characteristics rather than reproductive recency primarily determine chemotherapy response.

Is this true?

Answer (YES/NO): NO